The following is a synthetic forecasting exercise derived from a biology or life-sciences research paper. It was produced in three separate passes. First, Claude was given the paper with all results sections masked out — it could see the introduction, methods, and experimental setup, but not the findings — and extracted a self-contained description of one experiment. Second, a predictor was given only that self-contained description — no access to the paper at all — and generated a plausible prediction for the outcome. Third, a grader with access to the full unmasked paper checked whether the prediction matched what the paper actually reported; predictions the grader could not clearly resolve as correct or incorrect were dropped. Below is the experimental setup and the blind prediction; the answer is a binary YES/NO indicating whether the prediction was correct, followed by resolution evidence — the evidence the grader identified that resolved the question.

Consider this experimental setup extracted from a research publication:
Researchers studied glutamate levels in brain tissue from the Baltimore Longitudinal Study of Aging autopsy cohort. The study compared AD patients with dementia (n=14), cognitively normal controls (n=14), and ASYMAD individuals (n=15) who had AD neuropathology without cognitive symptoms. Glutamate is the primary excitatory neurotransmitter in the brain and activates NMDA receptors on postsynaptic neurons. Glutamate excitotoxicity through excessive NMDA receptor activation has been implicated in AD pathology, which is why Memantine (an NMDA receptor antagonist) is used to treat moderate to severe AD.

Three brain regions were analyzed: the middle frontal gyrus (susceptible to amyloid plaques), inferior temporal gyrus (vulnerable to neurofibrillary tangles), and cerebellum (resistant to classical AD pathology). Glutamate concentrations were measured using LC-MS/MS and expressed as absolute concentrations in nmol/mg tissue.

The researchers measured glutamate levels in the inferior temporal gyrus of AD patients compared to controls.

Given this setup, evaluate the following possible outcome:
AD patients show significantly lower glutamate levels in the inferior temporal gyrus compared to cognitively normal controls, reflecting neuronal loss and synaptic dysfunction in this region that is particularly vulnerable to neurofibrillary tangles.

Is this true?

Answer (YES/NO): YES